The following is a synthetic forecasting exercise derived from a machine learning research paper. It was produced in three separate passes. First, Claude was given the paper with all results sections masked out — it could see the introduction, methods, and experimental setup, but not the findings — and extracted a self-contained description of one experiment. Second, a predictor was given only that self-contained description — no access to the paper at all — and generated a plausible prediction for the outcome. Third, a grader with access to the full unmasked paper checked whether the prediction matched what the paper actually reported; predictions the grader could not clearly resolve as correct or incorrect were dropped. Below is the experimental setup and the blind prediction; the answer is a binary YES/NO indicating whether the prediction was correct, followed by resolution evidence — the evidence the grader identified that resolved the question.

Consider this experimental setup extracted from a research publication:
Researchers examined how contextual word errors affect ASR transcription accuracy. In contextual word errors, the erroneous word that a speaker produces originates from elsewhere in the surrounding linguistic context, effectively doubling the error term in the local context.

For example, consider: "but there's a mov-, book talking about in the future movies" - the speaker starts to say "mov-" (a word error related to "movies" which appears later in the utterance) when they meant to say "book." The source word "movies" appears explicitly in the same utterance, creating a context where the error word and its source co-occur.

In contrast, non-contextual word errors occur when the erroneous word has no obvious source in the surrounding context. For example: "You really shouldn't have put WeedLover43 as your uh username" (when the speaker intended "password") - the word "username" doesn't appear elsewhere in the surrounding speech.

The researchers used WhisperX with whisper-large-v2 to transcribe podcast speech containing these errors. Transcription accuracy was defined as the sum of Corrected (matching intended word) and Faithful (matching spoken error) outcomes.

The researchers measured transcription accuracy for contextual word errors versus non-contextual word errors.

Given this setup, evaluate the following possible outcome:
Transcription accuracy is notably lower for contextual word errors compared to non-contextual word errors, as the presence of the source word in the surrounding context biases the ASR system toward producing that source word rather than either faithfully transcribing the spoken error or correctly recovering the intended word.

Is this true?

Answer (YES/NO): YES